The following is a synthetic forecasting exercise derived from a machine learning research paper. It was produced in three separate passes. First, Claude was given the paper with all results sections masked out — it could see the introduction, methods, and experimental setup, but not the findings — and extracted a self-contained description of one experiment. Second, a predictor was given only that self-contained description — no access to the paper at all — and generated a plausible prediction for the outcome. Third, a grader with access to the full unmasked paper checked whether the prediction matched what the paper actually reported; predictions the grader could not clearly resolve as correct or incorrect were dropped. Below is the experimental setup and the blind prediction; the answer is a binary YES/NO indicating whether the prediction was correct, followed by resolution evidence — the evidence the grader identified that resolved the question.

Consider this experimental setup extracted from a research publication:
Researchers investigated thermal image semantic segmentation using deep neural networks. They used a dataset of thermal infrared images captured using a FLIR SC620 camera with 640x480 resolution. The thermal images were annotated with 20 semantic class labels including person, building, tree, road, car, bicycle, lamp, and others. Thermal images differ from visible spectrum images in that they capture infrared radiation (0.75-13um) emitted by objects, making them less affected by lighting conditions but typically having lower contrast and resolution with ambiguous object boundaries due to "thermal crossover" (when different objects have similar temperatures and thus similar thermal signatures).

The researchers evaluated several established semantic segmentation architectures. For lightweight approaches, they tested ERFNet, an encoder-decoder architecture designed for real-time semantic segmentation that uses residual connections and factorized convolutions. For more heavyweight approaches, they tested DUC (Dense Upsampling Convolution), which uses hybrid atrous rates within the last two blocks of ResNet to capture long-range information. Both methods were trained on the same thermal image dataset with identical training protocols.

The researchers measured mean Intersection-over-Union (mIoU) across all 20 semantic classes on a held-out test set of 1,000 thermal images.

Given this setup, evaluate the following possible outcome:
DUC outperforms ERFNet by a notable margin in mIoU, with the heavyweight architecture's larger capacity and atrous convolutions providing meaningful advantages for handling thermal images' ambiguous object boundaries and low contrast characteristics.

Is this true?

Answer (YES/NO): YES